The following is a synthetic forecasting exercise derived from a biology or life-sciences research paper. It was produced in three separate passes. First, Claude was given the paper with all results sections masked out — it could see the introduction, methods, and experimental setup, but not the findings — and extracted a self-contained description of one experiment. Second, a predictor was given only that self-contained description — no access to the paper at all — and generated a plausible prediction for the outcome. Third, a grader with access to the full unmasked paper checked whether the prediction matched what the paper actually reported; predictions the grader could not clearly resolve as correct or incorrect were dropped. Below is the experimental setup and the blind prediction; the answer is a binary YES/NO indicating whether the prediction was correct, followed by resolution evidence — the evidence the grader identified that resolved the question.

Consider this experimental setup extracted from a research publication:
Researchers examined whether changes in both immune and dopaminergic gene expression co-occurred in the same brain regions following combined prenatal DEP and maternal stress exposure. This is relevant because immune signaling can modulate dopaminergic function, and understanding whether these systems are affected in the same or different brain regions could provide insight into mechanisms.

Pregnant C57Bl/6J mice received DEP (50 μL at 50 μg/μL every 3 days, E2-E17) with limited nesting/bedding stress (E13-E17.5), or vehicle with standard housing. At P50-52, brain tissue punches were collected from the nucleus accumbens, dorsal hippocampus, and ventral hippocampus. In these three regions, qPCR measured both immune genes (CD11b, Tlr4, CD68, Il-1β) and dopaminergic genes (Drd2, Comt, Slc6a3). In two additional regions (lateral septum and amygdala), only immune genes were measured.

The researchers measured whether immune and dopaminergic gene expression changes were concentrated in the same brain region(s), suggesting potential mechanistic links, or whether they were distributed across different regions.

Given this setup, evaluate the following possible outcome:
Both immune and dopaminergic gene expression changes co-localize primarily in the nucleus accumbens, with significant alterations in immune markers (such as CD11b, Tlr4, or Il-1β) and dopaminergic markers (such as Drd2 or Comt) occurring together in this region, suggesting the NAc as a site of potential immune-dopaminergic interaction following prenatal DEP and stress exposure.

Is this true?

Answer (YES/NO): YES